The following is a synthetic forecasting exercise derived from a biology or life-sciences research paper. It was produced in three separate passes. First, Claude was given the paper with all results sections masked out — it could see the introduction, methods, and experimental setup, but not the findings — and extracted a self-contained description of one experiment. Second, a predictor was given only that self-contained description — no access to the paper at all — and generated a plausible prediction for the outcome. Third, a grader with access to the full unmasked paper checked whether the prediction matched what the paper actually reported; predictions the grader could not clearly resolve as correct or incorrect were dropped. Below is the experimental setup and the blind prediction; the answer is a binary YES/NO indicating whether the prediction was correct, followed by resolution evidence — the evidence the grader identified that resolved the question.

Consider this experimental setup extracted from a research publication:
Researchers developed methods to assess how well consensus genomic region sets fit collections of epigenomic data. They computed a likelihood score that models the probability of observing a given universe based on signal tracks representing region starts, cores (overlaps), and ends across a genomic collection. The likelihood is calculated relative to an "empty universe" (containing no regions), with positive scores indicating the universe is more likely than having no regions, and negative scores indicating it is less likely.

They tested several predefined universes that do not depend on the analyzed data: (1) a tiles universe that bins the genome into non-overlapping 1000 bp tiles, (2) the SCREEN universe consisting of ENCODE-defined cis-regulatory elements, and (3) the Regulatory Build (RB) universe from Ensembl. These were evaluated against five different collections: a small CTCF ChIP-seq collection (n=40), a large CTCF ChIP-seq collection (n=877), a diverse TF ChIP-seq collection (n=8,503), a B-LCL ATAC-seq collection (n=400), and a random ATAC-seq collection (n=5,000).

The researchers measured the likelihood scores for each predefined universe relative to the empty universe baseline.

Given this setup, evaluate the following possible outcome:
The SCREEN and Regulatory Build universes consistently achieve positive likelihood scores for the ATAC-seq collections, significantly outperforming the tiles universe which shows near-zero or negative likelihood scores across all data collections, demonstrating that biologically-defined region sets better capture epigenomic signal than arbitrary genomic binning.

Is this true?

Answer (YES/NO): NO